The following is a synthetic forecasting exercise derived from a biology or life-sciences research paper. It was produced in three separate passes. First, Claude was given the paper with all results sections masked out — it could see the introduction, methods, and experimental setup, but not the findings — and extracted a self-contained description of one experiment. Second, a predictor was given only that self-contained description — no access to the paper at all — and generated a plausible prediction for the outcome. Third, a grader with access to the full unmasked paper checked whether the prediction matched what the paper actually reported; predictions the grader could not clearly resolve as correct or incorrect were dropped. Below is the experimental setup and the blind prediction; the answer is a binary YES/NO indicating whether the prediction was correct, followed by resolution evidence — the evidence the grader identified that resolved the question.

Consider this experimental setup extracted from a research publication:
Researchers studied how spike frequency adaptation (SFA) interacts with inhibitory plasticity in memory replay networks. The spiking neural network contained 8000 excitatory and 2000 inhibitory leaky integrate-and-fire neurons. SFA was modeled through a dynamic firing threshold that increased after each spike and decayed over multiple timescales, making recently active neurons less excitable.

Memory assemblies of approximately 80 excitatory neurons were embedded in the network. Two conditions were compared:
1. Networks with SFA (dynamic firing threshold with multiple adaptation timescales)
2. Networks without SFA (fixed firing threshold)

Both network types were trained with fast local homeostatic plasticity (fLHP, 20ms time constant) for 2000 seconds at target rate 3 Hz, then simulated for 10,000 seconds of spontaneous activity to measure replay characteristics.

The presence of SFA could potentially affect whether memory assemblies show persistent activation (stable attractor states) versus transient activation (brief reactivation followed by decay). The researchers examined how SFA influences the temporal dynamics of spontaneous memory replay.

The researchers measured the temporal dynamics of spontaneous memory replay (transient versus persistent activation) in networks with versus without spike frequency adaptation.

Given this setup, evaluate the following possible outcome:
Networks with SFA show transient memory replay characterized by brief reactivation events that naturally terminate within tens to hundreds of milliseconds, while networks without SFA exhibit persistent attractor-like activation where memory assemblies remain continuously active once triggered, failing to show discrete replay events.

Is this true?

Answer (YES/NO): NO